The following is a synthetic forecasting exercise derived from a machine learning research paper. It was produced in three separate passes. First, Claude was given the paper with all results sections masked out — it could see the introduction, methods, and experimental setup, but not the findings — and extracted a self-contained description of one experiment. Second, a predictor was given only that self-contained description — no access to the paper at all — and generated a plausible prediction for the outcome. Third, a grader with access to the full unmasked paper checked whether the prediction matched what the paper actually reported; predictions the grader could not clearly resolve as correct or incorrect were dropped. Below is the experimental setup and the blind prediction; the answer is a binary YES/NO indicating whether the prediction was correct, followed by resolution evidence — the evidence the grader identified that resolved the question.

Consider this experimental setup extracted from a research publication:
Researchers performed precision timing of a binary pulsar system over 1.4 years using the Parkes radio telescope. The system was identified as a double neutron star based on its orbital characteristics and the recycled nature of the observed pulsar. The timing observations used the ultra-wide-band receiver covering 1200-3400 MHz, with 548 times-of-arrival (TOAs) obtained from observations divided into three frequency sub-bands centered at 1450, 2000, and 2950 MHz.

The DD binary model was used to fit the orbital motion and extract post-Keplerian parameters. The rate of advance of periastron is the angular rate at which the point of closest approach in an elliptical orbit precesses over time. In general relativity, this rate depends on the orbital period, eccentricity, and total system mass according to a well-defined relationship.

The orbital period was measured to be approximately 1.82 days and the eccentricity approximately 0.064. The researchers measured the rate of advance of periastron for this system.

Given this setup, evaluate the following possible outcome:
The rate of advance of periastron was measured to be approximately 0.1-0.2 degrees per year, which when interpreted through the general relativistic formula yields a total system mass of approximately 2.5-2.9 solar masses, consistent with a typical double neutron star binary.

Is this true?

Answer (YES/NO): YES